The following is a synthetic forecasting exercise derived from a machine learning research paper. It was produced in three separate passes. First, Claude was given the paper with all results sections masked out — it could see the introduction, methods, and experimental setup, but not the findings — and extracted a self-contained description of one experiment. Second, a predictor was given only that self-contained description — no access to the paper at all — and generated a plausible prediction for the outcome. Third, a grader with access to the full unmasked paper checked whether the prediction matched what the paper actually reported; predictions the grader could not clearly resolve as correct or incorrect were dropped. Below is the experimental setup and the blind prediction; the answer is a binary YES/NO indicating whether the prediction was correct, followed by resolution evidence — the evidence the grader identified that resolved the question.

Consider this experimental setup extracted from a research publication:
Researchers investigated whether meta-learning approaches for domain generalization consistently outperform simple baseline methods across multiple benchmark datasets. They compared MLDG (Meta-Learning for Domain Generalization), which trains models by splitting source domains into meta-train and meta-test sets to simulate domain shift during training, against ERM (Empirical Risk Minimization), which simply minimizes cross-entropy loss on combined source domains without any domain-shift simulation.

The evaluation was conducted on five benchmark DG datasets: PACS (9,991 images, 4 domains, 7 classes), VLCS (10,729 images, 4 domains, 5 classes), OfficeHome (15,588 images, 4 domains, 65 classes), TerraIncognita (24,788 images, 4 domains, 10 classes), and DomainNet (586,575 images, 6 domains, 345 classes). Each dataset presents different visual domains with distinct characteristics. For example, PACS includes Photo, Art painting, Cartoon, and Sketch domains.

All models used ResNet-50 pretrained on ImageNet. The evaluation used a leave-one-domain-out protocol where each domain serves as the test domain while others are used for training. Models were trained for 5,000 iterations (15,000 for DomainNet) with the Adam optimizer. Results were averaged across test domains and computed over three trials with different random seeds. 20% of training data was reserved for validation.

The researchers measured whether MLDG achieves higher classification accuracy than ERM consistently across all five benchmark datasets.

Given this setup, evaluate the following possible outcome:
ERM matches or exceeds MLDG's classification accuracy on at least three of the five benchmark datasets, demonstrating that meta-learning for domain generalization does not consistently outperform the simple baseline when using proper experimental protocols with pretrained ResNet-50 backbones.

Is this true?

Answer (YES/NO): YES